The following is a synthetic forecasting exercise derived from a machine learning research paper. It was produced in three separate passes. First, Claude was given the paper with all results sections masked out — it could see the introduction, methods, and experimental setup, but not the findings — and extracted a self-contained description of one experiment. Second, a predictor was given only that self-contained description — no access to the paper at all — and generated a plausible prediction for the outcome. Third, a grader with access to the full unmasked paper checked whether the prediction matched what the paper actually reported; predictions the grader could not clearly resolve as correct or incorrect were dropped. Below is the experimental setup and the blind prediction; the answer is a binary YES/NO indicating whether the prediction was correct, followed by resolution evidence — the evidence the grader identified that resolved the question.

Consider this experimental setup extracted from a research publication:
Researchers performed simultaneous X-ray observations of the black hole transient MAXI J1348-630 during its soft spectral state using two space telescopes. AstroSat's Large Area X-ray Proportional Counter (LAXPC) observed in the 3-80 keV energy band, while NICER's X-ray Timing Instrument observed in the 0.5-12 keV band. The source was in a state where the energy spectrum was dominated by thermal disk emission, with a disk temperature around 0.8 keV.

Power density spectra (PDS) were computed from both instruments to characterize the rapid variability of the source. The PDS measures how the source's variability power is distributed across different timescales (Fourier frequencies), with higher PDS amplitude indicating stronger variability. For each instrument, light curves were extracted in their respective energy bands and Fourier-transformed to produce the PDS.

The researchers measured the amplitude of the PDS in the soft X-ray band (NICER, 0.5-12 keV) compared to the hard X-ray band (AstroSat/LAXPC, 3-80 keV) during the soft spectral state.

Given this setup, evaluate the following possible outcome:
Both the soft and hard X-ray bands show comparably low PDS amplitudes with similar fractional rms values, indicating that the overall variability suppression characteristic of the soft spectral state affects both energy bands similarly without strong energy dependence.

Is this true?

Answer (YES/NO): NO